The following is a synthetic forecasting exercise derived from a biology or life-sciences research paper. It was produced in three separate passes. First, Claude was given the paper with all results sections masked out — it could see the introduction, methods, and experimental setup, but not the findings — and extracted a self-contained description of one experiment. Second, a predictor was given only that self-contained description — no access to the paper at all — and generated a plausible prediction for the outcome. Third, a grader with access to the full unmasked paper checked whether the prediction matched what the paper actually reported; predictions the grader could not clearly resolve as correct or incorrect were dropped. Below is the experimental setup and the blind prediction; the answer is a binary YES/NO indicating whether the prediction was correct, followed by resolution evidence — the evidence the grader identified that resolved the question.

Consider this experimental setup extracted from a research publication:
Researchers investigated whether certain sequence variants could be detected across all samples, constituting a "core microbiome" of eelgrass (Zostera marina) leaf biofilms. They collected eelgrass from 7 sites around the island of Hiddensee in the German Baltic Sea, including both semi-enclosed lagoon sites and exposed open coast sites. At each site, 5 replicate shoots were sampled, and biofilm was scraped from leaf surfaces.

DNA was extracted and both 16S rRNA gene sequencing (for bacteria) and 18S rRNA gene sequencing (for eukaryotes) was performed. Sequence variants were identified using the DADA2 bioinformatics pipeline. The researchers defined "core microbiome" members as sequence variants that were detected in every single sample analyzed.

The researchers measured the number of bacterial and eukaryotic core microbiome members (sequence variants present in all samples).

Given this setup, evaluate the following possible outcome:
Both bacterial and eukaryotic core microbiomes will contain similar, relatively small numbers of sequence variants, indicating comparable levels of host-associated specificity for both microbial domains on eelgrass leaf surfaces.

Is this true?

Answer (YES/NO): NO